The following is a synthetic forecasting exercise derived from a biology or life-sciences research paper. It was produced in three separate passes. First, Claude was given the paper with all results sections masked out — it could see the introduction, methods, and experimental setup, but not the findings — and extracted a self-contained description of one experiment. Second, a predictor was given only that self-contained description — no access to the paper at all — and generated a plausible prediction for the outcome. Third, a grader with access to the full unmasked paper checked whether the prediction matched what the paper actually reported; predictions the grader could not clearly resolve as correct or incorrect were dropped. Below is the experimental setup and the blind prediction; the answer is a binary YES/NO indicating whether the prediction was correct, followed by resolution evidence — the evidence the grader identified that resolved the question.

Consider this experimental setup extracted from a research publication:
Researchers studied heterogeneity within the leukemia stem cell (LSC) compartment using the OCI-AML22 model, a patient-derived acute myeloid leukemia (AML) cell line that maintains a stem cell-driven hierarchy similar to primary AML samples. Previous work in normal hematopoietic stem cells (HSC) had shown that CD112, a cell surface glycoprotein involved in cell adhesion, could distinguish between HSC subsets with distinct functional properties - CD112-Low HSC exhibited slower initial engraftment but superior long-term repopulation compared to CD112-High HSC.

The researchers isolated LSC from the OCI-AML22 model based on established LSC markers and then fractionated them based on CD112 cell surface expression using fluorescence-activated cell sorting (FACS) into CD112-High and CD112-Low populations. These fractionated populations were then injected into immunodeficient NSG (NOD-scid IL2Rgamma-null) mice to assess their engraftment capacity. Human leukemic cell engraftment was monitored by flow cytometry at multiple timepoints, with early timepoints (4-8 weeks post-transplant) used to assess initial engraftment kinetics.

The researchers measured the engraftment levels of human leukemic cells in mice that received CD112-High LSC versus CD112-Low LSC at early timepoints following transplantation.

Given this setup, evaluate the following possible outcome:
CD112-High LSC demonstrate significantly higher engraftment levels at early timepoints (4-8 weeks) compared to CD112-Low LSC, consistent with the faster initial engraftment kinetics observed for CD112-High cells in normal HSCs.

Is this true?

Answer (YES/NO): YES